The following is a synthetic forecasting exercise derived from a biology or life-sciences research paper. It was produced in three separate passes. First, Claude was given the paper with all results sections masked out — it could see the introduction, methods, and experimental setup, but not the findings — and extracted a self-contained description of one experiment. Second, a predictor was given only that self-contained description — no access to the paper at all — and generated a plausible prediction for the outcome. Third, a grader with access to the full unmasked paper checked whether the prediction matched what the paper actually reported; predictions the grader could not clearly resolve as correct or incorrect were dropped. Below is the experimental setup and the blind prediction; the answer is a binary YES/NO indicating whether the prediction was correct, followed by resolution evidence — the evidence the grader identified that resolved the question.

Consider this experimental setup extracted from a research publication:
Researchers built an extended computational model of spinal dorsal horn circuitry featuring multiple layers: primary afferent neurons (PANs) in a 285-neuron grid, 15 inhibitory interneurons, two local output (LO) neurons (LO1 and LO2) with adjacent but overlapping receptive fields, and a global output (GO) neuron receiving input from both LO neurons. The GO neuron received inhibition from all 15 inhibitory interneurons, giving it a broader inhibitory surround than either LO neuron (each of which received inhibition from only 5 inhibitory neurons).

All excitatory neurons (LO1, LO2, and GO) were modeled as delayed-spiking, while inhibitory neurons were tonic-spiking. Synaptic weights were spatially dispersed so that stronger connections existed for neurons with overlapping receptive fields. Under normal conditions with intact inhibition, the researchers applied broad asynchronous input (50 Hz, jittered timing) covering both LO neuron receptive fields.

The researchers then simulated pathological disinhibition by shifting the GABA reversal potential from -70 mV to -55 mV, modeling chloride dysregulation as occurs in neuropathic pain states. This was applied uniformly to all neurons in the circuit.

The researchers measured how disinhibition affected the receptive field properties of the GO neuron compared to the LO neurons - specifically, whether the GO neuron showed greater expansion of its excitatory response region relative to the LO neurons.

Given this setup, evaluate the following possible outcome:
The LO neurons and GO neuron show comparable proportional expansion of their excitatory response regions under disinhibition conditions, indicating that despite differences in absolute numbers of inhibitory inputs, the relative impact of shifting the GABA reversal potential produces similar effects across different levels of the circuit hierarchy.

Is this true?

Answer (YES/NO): NO